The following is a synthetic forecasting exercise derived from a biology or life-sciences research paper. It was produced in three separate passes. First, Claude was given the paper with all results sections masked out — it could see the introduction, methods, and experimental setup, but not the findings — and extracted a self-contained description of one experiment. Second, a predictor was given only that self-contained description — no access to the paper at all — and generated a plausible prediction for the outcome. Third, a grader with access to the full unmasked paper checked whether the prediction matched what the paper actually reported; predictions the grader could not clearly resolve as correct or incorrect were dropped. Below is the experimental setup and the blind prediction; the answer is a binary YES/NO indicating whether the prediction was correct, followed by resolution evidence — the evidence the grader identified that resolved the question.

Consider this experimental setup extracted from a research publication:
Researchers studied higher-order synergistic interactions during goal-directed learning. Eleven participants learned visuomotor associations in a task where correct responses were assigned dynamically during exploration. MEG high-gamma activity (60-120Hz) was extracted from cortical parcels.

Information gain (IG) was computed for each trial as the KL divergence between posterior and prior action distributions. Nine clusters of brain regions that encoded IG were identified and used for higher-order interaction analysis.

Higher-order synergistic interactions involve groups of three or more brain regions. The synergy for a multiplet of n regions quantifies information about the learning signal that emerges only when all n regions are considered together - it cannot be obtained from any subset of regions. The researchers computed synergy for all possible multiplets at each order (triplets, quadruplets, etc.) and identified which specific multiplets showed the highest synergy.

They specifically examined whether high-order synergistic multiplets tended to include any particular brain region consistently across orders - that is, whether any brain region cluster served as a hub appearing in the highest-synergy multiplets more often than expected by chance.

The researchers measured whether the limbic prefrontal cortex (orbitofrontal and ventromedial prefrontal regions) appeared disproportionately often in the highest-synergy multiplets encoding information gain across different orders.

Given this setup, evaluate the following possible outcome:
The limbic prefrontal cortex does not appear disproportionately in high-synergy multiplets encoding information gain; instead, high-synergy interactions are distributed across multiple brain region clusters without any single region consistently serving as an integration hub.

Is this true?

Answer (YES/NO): NO